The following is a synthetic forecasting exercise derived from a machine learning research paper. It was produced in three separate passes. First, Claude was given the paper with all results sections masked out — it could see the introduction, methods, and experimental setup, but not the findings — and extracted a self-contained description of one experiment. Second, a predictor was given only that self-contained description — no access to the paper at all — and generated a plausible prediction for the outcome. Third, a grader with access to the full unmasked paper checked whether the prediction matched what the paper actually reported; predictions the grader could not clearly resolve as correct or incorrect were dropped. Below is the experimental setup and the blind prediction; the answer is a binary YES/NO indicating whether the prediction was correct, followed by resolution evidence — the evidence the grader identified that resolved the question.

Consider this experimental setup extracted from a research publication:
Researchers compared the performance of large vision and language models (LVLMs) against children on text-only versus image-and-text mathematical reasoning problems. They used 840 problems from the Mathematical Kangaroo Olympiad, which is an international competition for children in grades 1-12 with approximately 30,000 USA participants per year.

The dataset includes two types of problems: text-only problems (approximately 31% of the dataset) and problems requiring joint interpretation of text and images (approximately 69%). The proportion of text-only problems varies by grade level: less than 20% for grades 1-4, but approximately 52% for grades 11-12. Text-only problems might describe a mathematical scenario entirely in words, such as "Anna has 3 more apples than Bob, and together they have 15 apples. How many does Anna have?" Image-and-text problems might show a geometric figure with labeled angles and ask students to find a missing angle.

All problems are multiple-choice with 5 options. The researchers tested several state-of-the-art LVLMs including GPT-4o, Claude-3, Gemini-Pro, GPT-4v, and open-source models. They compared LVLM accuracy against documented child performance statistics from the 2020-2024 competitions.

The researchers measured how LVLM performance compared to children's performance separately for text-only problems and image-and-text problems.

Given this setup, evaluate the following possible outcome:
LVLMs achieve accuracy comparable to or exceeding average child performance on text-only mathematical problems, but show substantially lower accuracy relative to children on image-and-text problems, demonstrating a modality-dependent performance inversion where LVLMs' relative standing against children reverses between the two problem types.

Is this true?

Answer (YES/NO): YES